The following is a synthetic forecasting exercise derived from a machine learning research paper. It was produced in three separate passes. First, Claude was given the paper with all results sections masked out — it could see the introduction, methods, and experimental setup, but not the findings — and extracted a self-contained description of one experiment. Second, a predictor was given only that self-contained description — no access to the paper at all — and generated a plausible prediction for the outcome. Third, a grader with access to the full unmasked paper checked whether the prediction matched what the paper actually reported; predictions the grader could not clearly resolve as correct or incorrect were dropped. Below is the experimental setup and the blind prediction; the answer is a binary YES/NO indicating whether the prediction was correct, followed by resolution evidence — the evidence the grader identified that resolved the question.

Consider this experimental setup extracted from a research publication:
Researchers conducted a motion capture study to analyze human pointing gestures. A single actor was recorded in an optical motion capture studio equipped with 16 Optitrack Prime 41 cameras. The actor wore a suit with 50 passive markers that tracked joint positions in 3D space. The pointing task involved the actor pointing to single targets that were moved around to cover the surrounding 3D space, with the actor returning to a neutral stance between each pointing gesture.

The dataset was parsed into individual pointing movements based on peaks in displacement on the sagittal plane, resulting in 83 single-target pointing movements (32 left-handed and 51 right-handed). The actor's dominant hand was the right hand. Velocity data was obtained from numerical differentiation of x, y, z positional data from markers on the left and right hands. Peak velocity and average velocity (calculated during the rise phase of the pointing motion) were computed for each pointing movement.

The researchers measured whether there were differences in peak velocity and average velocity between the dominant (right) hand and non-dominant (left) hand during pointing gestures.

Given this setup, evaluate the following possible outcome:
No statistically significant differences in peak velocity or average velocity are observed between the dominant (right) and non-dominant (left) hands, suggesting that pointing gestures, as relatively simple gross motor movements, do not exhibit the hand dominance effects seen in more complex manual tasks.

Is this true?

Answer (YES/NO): NO